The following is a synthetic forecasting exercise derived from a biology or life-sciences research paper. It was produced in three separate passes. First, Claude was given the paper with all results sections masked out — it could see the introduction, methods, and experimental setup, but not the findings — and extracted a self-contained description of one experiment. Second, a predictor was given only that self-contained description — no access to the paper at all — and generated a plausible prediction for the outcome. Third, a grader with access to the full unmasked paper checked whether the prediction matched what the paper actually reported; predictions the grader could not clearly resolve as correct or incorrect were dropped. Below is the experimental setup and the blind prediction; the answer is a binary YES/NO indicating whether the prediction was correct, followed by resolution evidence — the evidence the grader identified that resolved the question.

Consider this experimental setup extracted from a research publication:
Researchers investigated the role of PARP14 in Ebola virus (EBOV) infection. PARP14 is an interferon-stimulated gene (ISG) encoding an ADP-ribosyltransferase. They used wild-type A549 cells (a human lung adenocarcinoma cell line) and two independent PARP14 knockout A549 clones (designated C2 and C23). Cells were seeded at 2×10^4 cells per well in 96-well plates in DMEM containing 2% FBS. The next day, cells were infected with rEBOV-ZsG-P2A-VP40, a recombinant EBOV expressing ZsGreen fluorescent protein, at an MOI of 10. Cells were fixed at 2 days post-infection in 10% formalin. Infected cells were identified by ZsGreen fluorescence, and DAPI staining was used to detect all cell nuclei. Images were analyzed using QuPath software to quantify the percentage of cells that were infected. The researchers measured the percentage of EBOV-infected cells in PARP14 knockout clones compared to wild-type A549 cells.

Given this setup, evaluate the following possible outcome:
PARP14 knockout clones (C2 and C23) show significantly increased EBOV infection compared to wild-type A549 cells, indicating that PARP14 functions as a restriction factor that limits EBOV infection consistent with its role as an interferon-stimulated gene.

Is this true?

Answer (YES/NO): NO